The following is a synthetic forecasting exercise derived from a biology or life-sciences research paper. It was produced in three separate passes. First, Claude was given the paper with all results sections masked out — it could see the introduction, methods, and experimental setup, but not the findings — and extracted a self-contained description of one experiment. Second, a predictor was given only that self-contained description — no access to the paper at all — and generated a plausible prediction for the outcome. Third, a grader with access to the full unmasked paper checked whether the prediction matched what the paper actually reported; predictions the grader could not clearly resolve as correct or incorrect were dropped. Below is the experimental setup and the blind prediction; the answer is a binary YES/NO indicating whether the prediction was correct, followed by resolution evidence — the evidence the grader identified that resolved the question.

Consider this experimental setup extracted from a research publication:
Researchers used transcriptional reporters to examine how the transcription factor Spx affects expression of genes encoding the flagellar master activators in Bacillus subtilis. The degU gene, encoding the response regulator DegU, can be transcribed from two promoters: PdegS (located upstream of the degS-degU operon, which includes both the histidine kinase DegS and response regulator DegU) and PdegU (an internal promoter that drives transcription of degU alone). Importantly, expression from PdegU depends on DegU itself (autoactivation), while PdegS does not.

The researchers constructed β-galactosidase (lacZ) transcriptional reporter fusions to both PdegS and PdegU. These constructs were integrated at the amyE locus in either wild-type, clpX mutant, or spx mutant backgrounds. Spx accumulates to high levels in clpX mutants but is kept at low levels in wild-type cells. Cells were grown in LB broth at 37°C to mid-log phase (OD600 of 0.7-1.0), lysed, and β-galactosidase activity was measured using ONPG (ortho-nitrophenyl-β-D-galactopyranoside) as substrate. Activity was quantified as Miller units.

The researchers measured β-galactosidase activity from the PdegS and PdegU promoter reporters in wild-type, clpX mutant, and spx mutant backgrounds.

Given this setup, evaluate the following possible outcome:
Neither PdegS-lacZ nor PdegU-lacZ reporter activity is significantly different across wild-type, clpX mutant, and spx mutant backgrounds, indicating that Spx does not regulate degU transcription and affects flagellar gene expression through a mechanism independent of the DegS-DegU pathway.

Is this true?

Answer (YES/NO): NO